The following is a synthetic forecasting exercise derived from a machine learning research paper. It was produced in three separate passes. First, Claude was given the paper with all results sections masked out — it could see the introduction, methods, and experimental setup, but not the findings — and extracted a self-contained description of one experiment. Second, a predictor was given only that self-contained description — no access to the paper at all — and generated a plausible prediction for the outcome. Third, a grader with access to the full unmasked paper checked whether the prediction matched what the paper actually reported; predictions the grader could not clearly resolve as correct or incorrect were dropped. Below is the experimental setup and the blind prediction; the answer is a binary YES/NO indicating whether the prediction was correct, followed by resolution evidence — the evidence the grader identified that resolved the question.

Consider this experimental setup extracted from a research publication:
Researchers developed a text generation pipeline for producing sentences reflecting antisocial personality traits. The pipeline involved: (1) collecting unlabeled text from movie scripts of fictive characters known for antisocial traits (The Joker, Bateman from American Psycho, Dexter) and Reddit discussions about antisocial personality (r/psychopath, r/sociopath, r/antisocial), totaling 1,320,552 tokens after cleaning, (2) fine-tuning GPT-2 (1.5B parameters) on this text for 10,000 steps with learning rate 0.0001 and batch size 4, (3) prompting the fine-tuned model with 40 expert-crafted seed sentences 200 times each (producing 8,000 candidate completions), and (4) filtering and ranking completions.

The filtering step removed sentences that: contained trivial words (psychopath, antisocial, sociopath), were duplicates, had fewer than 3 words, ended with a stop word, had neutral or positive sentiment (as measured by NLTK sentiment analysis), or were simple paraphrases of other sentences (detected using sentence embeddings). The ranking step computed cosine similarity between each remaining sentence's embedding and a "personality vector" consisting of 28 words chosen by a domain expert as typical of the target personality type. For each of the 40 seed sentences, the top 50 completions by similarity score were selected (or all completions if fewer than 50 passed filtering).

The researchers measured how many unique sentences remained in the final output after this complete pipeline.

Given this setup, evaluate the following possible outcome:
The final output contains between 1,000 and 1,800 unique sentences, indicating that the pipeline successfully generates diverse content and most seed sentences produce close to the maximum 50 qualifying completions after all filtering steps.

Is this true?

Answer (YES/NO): YES